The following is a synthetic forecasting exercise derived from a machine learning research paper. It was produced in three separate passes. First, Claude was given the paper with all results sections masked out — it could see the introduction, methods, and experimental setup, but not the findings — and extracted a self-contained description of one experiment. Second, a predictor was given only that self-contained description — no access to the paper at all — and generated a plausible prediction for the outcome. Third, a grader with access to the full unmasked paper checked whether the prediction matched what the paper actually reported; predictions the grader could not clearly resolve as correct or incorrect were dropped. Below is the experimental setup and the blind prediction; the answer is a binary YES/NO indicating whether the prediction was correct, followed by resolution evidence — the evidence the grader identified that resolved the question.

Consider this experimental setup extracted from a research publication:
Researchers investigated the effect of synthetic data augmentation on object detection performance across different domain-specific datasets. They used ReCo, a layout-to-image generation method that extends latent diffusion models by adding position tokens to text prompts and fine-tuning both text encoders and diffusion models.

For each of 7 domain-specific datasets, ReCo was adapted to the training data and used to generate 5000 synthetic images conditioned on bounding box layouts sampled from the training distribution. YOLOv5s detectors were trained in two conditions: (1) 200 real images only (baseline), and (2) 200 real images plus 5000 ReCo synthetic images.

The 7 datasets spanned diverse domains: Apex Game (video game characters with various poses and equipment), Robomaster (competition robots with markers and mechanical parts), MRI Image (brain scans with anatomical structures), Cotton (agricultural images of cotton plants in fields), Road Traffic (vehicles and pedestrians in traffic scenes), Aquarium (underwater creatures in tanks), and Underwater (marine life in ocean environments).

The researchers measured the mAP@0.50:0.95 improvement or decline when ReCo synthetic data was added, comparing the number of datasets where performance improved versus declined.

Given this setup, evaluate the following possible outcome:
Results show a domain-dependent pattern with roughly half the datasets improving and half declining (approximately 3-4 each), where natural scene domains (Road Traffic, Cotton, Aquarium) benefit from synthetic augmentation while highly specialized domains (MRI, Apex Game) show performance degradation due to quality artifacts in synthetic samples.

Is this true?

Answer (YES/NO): NO